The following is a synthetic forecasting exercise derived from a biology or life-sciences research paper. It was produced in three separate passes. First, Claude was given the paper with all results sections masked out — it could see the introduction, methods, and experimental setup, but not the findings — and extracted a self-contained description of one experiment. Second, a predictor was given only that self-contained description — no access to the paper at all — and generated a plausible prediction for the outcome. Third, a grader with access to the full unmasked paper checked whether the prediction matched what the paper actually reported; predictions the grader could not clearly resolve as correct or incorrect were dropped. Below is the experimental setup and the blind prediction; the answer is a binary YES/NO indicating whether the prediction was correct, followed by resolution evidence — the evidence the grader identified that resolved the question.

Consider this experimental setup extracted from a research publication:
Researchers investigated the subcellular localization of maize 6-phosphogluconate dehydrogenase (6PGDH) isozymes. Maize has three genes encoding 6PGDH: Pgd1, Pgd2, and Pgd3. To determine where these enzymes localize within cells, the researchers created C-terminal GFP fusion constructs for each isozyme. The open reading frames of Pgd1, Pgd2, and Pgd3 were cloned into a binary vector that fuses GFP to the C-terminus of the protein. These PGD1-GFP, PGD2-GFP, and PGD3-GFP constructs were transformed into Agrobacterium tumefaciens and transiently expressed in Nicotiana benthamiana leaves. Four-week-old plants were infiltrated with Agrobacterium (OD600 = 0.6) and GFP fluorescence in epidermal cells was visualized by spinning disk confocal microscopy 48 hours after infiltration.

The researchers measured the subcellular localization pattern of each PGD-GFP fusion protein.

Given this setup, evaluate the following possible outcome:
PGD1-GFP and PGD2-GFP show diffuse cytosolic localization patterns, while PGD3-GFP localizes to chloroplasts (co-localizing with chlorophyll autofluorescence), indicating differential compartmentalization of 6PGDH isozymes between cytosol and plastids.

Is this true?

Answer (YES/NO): YES